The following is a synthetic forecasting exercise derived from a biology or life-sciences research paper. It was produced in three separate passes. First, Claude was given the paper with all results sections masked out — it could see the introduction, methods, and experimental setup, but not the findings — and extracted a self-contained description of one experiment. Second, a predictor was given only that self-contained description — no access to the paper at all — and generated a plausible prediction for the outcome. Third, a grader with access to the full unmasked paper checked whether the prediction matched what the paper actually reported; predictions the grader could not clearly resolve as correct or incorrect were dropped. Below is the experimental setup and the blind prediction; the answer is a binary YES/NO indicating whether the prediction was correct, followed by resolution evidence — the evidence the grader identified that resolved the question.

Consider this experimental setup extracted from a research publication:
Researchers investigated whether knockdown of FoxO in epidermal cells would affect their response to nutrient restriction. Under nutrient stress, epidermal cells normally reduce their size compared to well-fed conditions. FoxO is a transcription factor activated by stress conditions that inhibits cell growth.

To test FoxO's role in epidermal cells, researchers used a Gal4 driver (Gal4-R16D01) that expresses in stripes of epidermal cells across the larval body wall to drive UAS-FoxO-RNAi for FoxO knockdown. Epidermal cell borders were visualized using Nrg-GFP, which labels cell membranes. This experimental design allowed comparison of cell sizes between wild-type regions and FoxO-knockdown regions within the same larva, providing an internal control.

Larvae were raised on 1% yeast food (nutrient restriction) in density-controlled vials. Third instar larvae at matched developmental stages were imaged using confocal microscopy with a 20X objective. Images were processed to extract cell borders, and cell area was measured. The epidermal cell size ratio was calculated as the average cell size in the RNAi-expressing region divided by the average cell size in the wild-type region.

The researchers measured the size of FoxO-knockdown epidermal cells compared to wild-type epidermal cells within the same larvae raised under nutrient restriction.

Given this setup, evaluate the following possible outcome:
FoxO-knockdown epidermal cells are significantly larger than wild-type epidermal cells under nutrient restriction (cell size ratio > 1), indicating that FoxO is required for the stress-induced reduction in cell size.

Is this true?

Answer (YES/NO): YES